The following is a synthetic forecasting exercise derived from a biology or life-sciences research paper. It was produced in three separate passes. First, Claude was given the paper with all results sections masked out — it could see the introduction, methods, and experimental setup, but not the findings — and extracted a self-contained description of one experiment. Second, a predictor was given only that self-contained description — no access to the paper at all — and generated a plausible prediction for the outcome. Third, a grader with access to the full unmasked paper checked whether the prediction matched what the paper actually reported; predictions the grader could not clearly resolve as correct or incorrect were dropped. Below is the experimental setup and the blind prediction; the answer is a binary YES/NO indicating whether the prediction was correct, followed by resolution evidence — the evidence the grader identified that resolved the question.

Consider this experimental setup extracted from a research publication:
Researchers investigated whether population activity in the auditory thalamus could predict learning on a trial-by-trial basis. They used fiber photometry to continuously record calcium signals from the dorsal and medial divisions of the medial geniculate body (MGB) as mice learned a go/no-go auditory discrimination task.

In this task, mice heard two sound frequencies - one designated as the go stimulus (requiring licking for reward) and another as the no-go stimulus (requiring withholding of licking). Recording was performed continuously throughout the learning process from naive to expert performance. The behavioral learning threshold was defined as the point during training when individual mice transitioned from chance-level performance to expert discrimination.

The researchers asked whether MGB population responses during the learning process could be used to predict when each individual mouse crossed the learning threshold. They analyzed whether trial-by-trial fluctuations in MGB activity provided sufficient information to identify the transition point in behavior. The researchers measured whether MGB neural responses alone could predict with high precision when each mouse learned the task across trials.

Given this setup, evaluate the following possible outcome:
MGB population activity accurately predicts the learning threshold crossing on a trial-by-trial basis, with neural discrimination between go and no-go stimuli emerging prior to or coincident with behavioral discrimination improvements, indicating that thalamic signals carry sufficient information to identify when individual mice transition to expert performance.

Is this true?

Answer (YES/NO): NO